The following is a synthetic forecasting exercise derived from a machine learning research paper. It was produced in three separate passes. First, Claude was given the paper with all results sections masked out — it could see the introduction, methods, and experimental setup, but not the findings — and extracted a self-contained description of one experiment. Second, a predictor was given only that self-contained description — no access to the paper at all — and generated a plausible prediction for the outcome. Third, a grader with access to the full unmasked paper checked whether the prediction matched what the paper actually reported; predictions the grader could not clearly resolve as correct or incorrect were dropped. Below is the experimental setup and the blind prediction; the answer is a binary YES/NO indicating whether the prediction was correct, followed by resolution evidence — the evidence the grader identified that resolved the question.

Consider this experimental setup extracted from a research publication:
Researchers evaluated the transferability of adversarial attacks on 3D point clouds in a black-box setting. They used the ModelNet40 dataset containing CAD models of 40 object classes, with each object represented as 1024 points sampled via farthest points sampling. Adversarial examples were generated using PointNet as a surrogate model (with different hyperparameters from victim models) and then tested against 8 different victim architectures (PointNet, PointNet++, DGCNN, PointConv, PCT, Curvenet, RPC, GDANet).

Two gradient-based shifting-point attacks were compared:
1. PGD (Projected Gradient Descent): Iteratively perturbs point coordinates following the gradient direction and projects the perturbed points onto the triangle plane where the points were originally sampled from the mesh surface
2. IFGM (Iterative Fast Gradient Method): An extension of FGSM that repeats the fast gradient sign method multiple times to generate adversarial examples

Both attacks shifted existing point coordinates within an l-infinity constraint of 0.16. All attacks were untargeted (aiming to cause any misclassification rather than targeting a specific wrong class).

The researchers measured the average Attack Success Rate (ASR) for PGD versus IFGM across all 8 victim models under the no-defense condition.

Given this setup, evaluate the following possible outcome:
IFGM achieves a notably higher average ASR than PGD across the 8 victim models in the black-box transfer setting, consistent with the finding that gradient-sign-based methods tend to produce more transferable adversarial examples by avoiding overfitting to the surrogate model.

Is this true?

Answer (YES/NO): NO